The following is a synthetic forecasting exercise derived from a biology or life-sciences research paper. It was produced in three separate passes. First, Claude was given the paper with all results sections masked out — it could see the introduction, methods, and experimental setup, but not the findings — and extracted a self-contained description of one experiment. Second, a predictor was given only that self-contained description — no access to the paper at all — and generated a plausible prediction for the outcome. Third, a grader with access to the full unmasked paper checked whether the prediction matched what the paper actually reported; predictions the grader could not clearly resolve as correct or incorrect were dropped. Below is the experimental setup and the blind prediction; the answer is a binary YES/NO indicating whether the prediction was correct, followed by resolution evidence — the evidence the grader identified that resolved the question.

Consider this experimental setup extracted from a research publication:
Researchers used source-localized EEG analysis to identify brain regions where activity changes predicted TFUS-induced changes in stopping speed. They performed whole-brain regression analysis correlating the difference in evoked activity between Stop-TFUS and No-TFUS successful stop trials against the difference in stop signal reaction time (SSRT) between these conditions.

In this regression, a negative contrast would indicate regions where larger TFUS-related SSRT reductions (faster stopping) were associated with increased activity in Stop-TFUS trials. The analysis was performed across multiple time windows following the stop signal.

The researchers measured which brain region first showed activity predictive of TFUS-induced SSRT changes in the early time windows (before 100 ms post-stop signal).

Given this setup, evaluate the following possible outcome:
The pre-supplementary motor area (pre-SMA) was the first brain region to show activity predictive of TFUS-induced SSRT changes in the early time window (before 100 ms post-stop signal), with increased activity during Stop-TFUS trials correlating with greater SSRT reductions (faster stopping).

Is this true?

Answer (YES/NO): NO